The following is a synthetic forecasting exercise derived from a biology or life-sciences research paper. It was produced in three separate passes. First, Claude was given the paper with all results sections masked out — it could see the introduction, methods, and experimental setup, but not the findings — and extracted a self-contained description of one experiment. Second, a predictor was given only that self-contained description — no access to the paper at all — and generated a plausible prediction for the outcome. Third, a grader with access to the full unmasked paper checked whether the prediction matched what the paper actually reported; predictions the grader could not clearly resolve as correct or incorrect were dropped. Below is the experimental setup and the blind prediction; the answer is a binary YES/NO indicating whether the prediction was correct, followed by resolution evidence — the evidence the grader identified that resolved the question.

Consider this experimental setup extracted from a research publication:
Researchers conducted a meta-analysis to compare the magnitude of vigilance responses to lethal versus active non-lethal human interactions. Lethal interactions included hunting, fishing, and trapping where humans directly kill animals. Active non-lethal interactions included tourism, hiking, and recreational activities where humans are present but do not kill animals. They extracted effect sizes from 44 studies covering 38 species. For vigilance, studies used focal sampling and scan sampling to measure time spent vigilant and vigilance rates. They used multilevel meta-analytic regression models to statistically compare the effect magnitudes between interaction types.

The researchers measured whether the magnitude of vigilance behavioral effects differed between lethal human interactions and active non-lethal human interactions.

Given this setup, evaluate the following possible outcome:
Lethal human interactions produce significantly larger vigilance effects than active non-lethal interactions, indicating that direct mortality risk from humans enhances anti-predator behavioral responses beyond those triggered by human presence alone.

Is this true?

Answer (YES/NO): YES